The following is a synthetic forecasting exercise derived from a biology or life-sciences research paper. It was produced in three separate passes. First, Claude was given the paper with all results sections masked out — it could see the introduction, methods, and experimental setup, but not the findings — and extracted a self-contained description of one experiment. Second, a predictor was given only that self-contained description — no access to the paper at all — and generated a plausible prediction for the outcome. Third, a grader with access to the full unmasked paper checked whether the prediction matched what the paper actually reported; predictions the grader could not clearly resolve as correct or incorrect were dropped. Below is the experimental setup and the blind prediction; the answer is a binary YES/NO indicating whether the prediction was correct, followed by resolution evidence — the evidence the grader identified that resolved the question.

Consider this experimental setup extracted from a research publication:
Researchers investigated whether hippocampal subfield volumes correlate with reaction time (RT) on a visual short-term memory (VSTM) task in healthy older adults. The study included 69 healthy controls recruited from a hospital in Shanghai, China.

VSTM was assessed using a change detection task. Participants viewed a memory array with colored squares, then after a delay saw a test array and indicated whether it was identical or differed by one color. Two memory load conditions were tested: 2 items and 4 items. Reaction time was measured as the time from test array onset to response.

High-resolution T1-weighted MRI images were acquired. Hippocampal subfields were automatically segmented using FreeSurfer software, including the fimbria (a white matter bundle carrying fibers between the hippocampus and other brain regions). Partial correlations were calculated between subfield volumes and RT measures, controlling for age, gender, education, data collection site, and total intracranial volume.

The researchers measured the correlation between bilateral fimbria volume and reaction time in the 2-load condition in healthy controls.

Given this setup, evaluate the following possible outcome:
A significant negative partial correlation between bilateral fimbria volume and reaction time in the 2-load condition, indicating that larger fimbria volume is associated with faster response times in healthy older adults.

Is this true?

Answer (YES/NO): YES